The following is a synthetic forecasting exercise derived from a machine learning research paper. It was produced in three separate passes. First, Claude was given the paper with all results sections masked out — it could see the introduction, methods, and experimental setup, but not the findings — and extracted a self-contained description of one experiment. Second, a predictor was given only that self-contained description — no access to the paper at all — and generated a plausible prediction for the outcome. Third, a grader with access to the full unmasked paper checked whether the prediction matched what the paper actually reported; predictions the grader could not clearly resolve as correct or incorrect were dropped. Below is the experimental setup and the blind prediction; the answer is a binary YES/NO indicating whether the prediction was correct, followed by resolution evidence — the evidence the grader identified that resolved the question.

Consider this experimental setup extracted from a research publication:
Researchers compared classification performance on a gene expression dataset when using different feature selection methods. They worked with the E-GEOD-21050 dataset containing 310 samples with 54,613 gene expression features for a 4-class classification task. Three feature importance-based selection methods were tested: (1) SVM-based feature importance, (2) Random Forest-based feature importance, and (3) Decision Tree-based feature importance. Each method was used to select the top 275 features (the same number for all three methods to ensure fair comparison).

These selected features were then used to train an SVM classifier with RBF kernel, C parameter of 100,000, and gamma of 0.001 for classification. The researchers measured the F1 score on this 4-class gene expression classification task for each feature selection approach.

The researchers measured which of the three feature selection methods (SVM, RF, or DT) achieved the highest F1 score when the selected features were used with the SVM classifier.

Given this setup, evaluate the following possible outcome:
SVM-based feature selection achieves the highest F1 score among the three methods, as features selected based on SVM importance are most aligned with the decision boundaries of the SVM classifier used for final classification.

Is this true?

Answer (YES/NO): YES